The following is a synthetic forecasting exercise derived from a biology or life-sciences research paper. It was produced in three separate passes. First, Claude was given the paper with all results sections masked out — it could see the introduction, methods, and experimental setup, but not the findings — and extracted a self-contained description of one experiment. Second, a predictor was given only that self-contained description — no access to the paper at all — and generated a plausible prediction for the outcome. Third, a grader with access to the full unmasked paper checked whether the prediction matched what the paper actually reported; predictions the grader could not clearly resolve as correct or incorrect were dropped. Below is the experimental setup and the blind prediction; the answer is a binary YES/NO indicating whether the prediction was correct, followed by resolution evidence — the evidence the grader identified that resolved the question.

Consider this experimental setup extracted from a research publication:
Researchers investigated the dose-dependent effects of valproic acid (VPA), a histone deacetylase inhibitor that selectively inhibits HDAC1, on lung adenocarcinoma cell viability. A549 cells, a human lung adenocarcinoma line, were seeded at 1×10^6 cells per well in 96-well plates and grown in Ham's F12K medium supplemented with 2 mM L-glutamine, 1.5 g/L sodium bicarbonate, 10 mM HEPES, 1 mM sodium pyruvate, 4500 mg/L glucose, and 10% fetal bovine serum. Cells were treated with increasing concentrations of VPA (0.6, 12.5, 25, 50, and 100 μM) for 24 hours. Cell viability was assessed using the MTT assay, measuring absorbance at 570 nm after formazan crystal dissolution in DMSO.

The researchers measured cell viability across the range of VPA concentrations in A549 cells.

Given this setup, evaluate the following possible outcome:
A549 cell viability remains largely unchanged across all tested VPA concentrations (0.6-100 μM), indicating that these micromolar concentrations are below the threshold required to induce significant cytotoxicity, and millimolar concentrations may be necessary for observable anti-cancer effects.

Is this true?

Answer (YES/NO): NO